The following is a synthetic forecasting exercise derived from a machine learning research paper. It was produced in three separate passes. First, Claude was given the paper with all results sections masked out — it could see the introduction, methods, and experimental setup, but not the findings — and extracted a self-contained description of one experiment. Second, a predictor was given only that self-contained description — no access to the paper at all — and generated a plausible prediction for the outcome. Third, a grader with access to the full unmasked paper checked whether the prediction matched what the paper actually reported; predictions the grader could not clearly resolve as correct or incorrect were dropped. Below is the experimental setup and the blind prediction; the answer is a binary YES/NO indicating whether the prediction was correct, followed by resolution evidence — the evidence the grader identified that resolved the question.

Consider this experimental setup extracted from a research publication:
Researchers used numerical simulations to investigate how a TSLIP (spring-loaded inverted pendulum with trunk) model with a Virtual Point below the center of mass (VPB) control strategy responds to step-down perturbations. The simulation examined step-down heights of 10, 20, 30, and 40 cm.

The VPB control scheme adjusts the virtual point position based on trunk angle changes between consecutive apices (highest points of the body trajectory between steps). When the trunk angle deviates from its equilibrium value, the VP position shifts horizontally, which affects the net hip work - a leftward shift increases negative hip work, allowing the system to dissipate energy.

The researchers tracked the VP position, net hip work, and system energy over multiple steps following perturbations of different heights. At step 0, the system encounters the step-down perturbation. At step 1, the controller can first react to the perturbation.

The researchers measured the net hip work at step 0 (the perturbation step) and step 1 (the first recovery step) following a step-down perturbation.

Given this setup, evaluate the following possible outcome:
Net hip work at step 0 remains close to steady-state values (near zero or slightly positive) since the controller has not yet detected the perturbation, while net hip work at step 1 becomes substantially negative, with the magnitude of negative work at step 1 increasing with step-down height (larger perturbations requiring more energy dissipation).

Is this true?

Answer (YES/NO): NO